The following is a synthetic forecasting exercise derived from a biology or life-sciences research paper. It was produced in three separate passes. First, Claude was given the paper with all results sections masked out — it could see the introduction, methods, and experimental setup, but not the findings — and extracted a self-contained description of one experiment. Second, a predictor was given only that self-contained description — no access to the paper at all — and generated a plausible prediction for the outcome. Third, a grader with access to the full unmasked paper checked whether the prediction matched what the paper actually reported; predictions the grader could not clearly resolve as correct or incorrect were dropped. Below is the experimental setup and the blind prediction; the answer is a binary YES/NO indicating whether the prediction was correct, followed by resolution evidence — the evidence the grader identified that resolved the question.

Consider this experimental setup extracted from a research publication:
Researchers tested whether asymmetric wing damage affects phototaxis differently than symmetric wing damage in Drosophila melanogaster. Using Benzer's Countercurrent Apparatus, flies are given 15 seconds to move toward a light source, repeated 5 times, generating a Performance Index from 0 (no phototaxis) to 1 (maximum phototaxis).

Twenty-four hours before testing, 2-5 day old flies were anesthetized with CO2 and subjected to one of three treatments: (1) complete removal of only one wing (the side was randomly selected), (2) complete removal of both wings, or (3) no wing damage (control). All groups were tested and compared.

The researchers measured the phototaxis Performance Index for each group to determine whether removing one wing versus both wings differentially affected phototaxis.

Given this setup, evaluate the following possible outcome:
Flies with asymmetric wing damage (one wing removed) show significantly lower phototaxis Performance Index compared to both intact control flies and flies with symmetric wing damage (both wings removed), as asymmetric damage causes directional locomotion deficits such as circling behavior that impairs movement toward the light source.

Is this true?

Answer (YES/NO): NO